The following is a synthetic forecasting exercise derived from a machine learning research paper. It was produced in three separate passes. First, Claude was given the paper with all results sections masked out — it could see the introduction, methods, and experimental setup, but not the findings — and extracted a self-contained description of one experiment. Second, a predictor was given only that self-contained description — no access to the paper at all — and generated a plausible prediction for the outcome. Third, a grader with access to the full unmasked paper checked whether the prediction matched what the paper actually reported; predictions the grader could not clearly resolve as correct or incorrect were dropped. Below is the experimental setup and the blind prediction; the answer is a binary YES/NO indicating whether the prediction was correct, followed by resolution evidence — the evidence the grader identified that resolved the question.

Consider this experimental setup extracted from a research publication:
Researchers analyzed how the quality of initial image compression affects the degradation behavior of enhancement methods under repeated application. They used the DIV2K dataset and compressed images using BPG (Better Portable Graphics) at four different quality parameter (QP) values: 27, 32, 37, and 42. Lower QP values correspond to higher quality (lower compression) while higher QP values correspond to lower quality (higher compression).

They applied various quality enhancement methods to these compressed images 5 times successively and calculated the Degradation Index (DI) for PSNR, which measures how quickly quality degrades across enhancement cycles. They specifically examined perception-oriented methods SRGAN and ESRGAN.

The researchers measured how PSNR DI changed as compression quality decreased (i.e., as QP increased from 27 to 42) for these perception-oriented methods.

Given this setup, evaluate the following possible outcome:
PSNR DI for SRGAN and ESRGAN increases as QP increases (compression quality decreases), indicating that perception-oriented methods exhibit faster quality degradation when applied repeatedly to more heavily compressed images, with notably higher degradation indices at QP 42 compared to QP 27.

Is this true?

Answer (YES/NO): NO